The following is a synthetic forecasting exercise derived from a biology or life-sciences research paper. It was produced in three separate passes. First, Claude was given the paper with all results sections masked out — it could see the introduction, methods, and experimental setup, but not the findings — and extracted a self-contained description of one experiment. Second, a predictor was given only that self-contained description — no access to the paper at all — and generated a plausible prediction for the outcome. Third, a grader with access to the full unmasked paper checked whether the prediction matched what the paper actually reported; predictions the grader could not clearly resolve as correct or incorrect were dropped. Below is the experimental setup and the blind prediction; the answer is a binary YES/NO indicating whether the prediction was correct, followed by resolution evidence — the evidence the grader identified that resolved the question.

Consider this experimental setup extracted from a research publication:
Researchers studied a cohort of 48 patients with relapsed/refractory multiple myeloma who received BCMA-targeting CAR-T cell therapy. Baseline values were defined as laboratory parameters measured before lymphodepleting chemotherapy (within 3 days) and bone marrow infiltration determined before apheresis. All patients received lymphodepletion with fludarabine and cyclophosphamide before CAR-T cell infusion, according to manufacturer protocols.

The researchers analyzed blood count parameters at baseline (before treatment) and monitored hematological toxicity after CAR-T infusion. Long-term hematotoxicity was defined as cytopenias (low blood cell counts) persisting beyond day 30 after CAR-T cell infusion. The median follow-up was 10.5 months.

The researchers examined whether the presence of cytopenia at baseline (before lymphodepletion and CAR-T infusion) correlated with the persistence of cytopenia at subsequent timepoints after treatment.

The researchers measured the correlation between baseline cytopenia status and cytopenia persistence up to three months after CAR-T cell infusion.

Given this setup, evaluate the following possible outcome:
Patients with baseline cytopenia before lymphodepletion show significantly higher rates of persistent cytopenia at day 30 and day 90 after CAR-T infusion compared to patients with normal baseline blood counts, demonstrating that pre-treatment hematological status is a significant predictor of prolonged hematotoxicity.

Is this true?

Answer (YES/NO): YES